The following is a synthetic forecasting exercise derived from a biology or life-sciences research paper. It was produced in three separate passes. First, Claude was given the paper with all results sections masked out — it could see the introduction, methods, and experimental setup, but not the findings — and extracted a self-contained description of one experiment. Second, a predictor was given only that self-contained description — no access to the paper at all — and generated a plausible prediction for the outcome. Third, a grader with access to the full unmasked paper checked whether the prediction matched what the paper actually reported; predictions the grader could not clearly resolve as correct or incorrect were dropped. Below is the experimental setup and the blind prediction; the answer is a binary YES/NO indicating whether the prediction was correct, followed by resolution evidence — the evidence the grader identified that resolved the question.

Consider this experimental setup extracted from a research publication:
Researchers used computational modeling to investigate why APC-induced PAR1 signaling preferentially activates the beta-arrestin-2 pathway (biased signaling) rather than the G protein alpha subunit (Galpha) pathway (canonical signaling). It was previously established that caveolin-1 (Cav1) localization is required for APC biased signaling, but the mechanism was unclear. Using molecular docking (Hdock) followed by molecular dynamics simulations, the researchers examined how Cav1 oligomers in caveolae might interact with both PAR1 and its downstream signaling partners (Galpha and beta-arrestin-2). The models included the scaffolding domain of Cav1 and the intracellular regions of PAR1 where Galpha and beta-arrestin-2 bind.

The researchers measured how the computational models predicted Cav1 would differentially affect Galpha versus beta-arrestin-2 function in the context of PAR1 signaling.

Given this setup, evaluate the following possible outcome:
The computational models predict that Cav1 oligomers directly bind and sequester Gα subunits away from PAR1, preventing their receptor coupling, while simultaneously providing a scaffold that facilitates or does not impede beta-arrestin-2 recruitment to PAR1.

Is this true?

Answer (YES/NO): NO